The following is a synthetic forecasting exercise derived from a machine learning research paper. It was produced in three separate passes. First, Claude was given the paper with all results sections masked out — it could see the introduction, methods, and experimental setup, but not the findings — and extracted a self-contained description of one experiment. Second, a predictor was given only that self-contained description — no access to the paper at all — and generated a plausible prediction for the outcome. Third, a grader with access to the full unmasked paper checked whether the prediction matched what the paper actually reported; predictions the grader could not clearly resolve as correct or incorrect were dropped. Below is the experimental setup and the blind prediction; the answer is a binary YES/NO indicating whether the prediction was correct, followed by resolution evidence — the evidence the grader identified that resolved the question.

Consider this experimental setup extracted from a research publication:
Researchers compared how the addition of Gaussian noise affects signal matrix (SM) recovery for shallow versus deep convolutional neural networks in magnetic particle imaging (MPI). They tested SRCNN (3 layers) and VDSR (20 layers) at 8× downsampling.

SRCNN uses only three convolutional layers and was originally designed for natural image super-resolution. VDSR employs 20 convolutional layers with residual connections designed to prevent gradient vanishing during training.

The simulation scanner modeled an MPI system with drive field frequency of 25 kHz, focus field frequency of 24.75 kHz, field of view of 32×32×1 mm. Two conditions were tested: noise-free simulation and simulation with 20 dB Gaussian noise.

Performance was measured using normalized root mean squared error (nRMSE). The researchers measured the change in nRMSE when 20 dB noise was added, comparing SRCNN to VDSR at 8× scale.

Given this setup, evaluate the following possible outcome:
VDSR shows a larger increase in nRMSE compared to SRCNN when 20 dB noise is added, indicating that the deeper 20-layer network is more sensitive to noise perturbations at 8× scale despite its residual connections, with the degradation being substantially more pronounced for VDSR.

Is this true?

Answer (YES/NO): NO